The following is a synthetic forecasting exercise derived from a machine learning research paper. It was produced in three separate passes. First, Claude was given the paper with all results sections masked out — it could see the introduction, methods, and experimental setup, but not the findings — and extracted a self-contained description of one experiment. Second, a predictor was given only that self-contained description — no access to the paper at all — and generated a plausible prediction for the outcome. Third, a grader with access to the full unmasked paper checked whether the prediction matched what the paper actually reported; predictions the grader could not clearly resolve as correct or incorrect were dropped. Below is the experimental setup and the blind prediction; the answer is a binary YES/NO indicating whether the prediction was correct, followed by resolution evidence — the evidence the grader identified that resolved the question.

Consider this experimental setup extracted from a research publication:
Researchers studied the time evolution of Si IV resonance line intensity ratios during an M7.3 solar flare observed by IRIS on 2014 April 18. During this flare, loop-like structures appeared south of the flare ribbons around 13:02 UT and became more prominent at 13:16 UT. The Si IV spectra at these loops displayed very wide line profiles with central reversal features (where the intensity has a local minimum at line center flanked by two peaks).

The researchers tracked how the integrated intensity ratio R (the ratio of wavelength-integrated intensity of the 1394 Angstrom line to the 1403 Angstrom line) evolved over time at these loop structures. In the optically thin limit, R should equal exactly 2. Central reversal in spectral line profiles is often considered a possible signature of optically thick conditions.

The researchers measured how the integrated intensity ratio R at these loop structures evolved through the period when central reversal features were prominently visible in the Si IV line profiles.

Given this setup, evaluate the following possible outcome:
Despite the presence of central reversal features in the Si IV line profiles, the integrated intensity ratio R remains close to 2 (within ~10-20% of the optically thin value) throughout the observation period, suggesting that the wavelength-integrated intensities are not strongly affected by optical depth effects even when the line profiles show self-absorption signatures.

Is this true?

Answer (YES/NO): YES